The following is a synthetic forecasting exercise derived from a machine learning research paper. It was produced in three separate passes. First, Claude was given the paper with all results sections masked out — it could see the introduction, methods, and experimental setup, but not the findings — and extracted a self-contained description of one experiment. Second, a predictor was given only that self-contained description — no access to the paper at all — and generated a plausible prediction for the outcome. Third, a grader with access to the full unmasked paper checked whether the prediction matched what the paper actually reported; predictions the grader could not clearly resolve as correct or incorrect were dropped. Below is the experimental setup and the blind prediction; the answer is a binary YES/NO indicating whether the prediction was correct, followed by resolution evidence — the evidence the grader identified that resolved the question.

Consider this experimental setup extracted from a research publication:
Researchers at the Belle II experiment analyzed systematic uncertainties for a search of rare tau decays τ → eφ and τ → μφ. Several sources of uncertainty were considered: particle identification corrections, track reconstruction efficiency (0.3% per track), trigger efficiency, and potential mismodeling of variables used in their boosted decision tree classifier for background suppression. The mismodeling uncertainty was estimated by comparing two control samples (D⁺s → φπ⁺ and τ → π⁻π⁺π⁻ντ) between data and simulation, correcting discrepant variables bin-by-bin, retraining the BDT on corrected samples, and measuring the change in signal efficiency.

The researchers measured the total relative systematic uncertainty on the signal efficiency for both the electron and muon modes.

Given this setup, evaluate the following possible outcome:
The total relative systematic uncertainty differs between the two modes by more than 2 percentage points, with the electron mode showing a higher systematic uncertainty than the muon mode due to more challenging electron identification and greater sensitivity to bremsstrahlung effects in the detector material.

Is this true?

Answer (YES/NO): NO